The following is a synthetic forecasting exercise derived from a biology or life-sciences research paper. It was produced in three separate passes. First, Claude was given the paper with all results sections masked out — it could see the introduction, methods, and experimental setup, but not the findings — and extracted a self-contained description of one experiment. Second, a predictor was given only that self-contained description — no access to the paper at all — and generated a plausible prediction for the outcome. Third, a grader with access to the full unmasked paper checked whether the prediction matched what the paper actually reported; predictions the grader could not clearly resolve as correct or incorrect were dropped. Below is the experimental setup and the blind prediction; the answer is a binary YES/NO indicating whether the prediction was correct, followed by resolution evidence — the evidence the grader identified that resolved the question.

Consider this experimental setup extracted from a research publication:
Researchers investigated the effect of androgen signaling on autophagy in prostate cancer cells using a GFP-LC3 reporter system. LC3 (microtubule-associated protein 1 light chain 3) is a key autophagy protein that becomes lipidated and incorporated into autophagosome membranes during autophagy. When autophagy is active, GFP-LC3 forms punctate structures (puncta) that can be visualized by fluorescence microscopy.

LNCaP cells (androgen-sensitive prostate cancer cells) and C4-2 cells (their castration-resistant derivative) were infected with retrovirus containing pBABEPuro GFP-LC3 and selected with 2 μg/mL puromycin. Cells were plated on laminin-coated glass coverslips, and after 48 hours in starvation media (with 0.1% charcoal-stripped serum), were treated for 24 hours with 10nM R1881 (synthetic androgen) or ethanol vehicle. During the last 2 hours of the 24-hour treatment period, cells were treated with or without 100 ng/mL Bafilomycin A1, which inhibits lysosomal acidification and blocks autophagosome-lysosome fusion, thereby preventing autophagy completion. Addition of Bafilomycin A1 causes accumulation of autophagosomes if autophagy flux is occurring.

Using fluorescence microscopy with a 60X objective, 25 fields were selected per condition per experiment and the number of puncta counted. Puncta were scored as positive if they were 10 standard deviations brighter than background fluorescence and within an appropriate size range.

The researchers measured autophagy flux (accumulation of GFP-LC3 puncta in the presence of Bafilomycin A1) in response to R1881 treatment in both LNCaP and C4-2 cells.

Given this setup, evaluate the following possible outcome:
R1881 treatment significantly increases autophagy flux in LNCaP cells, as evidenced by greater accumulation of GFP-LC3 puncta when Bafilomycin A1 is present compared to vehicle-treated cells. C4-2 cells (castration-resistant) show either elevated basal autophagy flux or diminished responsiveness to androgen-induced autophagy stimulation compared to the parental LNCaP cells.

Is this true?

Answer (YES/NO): NO